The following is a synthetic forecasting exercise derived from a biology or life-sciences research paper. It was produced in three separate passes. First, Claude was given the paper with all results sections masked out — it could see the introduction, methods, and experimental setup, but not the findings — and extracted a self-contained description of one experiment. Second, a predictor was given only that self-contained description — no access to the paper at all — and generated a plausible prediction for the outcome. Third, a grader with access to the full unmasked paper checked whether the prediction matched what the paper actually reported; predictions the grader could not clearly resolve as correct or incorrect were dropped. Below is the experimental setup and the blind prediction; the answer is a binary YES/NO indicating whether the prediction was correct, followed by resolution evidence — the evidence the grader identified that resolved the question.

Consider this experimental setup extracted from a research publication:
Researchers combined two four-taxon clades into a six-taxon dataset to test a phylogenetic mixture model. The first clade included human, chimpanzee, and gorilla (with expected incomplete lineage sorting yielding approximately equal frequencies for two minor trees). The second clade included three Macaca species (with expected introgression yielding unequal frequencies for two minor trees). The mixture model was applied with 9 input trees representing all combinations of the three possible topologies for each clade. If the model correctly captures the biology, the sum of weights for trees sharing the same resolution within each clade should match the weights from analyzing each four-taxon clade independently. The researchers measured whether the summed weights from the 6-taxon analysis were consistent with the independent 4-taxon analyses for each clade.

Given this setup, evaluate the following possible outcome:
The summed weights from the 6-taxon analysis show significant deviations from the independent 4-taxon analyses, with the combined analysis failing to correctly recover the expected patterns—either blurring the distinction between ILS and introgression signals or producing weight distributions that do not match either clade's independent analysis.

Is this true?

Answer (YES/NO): NO